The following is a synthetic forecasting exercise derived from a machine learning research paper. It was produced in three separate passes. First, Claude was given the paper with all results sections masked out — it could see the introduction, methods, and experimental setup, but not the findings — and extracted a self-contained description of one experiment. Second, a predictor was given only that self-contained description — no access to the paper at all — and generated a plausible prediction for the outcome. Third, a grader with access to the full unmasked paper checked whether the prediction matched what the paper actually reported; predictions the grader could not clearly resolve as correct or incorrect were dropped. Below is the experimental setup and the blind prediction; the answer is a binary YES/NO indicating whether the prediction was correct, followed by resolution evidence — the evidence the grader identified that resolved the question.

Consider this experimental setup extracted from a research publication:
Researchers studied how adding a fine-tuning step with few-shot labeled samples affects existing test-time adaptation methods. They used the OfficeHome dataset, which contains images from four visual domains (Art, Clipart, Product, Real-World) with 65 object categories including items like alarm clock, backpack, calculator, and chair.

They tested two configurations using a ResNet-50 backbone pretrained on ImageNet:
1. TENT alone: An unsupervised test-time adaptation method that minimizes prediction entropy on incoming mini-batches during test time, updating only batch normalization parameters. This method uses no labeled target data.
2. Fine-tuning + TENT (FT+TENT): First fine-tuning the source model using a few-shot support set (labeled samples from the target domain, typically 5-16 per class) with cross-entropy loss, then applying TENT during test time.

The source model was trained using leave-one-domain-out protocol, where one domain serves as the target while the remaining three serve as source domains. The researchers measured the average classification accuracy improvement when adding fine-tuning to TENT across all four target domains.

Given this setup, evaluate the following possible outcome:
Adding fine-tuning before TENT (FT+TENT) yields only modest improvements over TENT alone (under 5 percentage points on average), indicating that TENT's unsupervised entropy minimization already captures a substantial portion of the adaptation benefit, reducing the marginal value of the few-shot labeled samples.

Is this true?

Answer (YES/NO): NO